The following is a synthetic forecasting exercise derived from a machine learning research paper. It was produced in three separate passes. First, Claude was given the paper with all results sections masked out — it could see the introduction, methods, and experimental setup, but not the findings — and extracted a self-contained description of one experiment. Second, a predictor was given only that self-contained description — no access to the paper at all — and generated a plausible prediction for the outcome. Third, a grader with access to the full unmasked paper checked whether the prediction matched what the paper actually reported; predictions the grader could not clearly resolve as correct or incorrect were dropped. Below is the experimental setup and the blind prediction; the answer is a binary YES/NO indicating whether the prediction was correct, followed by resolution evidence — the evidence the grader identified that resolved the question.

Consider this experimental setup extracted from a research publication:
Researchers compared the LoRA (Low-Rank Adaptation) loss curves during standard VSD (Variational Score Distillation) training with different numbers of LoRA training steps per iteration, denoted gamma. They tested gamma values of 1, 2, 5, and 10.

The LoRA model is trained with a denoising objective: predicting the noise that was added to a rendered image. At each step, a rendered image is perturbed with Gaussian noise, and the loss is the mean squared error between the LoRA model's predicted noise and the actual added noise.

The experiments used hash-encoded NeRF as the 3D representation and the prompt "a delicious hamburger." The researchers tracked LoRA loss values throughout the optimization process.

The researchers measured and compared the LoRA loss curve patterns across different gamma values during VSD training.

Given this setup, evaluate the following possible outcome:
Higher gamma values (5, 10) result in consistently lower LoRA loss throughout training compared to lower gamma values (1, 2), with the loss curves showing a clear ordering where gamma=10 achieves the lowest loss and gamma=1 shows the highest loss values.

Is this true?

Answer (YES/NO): NO